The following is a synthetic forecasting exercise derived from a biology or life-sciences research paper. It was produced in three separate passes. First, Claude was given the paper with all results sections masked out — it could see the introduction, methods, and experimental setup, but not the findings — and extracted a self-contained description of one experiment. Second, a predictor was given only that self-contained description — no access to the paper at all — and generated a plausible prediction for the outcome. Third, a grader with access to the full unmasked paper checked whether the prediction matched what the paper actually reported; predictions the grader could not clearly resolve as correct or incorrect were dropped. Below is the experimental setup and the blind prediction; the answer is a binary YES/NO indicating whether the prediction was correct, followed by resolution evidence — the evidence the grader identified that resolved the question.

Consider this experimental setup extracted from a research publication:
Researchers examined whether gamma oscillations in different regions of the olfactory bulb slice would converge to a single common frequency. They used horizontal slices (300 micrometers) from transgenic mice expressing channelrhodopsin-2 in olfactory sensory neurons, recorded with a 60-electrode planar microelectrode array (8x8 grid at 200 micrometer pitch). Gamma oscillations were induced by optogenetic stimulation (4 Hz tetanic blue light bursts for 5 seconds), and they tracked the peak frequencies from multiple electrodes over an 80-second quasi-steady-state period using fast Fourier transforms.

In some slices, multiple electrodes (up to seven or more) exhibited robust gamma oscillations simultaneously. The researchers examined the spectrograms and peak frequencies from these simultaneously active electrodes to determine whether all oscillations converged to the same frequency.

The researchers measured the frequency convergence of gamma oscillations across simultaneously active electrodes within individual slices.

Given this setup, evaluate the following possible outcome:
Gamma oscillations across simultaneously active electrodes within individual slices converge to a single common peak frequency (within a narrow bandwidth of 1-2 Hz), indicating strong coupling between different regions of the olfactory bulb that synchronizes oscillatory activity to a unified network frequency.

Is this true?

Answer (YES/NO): NO